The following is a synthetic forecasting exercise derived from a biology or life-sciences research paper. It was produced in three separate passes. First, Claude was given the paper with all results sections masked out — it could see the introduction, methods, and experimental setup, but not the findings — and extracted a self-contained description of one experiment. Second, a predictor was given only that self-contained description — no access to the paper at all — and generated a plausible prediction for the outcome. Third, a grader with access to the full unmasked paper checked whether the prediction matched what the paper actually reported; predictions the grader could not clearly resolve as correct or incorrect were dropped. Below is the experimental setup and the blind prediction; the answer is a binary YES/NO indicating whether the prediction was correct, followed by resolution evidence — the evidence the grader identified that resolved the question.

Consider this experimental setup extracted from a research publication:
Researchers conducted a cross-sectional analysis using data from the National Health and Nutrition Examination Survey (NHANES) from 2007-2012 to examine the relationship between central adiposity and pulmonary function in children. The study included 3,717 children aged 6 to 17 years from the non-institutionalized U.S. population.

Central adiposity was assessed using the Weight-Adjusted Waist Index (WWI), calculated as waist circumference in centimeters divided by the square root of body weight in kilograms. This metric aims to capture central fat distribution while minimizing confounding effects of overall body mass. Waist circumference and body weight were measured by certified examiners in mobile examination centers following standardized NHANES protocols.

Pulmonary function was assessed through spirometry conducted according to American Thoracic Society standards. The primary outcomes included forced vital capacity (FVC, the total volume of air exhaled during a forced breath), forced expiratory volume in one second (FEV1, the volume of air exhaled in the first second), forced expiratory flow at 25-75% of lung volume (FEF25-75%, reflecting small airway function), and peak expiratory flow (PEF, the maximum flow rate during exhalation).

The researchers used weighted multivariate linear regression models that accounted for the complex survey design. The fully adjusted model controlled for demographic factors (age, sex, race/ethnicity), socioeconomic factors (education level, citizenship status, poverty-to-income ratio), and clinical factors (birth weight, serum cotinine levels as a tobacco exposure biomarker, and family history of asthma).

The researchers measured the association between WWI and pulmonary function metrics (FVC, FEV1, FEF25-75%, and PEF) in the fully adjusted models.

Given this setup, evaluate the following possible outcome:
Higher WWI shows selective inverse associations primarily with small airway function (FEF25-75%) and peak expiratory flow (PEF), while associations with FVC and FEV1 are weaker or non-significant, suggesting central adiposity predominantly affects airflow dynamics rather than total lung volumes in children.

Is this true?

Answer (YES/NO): NO